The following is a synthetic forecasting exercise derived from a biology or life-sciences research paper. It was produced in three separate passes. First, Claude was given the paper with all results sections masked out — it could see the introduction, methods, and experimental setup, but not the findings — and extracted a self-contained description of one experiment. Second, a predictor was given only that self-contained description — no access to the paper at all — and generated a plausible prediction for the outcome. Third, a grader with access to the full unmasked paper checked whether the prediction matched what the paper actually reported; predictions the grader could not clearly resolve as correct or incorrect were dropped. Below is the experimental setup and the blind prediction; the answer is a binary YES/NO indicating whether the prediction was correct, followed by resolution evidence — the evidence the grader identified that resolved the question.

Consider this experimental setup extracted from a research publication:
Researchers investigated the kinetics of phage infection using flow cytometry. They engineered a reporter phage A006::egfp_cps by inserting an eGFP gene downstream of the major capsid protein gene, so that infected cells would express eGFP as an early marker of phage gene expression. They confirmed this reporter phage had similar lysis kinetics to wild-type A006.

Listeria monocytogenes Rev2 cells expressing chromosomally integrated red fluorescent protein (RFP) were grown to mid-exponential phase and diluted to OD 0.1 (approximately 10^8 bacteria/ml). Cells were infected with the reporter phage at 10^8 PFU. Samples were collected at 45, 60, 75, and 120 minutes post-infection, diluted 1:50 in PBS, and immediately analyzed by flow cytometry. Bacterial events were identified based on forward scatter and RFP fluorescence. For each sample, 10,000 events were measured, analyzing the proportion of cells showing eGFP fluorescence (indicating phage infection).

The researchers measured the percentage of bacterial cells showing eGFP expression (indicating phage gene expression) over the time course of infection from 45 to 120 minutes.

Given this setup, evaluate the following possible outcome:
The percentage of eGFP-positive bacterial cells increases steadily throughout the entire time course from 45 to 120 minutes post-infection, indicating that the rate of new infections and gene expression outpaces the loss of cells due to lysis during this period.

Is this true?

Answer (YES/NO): NO